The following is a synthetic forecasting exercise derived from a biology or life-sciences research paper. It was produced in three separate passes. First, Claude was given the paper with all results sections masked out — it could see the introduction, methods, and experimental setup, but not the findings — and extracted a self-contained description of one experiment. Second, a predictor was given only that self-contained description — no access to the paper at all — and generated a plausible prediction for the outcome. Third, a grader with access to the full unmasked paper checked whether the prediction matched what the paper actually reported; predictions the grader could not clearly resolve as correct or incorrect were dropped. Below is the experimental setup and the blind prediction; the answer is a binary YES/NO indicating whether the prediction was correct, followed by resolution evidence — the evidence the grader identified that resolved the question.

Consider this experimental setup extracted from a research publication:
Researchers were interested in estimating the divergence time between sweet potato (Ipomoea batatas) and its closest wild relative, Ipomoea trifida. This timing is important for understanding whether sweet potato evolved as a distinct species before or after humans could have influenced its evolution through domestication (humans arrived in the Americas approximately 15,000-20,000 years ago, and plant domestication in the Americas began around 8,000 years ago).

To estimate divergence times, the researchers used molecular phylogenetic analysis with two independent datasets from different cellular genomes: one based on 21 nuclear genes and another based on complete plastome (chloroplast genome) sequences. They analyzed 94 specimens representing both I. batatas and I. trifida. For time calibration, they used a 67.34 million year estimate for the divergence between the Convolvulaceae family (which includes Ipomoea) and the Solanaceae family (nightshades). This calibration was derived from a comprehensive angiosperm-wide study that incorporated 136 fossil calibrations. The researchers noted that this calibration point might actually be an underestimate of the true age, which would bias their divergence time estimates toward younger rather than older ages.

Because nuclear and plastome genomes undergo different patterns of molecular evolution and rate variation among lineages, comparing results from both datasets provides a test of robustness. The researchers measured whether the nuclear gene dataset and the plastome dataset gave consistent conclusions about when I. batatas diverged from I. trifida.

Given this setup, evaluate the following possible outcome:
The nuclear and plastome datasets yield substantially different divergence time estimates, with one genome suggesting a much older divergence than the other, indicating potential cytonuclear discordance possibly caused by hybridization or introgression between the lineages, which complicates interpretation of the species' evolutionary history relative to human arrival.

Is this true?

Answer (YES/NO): NO